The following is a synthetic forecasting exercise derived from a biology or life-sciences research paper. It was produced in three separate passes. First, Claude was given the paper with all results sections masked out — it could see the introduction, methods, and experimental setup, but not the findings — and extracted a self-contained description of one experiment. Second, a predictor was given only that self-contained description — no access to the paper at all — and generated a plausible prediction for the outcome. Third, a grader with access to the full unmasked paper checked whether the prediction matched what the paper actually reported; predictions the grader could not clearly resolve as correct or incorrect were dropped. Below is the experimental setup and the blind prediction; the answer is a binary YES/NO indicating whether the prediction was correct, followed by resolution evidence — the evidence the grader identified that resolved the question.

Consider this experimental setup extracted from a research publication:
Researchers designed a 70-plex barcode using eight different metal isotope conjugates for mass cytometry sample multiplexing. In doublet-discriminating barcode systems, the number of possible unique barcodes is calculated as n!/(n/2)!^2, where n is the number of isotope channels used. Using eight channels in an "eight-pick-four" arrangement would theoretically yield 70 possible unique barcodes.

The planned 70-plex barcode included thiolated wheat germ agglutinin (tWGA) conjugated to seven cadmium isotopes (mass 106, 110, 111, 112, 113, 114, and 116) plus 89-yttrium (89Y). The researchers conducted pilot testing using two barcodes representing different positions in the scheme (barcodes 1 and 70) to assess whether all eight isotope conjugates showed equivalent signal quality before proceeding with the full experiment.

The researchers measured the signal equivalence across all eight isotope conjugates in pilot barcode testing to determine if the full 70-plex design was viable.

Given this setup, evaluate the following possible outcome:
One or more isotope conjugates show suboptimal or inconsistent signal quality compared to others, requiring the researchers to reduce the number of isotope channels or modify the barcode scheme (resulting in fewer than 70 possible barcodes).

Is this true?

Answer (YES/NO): YES